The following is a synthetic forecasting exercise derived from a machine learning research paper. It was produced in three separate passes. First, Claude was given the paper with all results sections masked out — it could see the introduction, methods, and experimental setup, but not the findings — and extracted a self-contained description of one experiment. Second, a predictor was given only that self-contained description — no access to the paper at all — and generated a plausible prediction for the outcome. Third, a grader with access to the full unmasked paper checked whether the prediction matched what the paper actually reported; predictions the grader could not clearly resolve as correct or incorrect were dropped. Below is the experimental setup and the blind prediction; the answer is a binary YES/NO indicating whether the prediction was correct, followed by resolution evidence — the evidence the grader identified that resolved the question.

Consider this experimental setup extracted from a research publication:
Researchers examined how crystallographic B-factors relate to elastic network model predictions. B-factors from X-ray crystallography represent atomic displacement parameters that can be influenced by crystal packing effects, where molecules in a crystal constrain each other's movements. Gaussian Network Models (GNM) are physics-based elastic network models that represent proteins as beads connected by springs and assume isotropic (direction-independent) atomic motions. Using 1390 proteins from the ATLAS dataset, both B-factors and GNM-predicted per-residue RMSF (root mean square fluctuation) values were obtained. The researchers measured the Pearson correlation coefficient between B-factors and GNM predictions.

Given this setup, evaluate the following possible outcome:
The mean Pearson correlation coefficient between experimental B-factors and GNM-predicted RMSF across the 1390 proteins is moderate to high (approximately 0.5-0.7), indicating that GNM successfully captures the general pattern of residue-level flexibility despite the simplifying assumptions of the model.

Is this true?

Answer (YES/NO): YES